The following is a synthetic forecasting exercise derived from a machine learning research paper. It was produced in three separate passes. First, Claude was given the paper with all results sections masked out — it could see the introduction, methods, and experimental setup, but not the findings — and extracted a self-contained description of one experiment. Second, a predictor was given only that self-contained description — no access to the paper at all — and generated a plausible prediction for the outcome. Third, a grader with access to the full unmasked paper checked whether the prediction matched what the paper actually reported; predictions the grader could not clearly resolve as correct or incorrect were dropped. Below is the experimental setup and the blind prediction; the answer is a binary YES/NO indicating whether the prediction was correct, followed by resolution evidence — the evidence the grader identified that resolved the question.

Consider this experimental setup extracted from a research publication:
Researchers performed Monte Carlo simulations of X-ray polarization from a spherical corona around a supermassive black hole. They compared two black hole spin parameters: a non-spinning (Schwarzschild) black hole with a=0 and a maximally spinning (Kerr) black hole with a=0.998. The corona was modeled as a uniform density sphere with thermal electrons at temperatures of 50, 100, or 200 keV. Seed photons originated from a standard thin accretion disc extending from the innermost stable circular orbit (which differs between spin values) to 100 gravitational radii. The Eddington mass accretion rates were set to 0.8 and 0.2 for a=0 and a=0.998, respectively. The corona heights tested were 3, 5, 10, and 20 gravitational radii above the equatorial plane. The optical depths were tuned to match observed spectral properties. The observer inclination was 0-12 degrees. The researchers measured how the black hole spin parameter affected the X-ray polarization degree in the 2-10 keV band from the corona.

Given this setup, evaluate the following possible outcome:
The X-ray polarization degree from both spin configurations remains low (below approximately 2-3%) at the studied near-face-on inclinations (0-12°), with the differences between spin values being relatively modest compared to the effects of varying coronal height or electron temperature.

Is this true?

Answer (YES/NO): NO